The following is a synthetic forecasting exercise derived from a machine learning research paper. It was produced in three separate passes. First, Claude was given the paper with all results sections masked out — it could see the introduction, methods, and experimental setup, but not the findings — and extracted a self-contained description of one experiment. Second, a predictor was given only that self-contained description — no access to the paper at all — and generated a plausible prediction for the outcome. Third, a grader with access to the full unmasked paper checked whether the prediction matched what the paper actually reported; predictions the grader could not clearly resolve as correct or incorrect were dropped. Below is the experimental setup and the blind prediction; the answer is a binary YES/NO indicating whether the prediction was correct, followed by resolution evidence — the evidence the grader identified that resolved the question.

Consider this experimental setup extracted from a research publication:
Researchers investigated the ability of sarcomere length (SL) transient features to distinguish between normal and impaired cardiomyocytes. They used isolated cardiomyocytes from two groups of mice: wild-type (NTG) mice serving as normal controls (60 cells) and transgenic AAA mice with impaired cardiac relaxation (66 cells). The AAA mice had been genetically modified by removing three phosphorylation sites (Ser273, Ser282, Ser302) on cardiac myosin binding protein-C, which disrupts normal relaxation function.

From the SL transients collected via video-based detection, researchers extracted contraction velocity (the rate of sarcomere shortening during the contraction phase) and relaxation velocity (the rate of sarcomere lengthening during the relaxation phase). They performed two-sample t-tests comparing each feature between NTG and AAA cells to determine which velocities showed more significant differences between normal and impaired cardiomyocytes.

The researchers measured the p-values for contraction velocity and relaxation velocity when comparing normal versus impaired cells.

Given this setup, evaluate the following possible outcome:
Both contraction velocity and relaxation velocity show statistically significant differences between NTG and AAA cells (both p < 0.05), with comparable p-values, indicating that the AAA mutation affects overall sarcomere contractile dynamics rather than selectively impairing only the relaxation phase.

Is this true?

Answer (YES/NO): NO